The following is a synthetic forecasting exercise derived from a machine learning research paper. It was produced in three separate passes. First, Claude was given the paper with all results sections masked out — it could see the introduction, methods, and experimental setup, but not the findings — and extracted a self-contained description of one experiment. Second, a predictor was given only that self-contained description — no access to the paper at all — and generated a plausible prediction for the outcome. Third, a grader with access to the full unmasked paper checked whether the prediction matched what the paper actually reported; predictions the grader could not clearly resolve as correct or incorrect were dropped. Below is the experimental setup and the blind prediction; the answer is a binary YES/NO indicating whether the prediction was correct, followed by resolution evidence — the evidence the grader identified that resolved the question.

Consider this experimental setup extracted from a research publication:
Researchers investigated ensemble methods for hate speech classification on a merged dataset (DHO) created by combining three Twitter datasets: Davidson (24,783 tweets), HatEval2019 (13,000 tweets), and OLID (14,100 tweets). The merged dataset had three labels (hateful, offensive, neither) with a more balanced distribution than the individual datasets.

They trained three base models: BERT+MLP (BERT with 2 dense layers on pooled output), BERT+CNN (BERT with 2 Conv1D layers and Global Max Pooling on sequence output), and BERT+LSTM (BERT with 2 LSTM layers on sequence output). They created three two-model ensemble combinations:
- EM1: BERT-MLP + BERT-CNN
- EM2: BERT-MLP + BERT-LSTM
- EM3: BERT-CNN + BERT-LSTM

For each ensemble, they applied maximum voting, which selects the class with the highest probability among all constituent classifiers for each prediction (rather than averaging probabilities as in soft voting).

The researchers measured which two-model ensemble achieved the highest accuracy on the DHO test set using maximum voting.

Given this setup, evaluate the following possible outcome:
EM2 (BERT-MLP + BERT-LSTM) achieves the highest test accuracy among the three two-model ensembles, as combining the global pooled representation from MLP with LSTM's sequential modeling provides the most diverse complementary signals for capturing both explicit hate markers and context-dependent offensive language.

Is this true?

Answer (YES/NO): YES